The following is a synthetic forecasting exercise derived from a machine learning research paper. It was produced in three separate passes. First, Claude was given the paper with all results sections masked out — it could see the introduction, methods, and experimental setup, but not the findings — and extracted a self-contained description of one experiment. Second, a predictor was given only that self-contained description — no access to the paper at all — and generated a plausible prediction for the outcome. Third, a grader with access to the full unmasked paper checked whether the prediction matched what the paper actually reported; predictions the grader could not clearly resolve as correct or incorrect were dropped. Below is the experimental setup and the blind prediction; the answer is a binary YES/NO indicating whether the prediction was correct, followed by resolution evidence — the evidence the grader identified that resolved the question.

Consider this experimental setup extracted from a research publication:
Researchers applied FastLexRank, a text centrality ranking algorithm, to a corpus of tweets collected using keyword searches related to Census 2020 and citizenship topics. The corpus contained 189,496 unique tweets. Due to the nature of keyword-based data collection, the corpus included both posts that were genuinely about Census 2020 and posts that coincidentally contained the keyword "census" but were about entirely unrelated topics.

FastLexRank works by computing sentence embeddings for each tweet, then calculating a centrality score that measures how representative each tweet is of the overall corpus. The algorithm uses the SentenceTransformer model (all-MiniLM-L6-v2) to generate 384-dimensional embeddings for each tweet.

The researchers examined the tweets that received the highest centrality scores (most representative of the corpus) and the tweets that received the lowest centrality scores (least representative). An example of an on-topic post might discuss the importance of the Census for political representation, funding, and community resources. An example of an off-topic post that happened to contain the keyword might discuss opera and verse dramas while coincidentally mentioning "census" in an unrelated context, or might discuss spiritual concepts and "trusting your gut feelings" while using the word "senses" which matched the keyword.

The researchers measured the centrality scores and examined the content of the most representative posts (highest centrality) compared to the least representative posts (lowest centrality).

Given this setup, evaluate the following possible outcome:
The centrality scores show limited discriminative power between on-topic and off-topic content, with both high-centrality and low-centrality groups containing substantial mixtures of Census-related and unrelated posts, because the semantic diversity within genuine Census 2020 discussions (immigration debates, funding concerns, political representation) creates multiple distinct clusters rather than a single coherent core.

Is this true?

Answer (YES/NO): NO